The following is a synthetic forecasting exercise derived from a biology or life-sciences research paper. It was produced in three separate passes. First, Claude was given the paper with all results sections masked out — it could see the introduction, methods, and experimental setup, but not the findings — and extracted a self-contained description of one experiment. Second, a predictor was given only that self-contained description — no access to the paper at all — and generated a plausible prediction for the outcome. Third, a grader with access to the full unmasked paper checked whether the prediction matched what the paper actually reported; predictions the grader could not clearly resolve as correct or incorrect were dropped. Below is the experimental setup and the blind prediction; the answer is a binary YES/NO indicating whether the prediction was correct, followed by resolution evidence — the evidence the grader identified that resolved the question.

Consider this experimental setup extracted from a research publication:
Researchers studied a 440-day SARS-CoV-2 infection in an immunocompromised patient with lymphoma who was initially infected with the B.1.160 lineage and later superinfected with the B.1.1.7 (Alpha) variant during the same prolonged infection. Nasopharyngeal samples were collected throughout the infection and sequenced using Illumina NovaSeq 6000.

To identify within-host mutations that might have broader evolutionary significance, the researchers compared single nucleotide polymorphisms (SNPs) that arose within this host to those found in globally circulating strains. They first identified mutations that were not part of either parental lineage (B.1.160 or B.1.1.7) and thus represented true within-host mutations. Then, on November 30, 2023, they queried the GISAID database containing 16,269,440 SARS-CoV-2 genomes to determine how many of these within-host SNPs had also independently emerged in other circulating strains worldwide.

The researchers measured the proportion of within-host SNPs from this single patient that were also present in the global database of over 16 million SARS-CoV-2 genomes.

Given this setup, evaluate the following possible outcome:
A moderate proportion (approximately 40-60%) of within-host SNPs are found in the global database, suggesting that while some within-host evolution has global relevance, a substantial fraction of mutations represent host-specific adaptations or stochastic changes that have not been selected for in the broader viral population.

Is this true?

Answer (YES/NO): NO